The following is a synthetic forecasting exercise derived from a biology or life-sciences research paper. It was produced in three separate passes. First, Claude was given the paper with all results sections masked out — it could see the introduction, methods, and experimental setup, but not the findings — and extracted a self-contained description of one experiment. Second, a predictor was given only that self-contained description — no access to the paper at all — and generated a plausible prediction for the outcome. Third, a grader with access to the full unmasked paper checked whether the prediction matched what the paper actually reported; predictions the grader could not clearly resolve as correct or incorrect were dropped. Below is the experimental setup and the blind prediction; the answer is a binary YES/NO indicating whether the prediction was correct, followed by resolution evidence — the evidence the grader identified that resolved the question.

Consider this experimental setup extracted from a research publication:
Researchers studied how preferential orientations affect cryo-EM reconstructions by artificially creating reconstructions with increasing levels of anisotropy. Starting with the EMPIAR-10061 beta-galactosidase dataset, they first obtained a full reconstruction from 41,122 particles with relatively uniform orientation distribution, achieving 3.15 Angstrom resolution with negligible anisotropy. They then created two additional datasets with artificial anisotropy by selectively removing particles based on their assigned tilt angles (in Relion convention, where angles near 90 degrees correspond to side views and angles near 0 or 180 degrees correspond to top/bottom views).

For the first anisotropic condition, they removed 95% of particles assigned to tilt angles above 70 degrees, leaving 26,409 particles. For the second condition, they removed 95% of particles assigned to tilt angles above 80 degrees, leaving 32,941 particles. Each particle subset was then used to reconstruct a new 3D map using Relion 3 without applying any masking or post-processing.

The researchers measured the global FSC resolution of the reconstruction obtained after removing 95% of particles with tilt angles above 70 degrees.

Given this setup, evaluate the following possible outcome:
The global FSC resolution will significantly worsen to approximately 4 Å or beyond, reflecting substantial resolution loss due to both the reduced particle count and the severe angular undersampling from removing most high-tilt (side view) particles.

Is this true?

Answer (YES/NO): NO